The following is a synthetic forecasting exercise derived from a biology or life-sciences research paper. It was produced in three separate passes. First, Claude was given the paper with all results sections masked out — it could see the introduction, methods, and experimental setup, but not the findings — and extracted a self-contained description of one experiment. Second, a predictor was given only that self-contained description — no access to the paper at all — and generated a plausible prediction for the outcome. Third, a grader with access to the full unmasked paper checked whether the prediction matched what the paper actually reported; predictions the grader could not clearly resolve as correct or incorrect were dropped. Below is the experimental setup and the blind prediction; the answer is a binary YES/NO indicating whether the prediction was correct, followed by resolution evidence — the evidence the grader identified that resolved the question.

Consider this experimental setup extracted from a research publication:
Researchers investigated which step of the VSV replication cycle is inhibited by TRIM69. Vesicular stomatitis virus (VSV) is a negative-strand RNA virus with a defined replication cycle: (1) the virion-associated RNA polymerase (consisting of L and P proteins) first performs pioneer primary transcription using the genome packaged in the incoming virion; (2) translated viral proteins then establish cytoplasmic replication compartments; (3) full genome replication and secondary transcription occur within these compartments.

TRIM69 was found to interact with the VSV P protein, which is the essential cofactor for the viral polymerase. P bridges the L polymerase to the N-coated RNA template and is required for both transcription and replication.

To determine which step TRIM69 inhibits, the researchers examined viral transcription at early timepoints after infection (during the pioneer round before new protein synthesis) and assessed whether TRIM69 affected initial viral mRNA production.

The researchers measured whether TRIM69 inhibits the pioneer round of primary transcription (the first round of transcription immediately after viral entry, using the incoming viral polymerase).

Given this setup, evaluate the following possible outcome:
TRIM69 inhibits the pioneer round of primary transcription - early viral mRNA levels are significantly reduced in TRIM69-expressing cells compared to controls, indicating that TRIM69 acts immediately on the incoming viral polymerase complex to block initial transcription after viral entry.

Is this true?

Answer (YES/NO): YES